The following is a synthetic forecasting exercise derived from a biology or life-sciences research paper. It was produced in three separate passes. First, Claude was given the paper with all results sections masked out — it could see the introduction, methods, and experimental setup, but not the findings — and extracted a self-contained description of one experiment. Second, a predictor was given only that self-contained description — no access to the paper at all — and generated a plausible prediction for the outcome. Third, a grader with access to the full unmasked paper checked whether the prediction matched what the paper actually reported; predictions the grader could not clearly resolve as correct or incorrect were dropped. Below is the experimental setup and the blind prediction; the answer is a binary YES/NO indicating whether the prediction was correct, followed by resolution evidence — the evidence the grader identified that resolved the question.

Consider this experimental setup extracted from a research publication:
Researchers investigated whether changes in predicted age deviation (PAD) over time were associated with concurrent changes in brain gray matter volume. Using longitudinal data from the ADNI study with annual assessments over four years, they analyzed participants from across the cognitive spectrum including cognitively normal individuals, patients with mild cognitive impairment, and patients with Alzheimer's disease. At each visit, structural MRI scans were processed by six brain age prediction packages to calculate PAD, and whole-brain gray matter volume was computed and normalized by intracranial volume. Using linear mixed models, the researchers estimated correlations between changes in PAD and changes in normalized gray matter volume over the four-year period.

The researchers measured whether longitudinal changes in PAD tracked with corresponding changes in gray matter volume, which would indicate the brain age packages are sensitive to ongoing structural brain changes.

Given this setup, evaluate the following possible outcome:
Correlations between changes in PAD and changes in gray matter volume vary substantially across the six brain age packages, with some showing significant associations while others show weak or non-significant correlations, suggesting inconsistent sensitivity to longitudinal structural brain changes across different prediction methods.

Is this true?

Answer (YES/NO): YES